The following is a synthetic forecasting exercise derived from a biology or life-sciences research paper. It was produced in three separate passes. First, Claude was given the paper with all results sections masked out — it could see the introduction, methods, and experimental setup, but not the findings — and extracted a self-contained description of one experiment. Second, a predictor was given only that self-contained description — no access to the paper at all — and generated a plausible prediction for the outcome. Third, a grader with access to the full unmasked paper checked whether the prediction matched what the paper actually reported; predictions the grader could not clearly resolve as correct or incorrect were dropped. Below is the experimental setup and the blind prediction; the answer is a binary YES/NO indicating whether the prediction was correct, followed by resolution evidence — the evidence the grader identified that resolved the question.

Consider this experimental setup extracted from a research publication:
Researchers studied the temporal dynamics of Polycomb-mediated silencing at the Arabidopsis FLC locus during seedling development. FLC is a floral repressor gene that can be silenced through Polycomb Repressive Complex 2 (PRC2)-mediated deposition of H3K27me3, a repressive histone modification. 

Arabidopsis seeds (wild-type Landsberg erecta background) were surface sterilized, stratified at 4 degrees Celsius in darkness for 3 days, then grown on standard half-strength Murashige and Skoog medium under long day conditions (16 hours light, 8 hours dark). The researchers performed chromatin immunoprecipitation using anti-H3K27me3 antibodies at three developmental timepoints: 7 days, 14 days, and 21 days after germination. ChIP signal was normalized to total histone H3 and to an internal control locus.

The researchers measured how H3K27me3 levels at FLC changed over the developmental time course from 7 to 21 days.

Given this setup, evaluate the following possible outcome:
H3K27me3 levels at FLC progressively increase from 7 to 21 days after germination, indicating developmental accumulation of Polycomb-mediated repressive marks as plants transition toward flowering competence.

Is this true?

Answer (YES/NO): NO